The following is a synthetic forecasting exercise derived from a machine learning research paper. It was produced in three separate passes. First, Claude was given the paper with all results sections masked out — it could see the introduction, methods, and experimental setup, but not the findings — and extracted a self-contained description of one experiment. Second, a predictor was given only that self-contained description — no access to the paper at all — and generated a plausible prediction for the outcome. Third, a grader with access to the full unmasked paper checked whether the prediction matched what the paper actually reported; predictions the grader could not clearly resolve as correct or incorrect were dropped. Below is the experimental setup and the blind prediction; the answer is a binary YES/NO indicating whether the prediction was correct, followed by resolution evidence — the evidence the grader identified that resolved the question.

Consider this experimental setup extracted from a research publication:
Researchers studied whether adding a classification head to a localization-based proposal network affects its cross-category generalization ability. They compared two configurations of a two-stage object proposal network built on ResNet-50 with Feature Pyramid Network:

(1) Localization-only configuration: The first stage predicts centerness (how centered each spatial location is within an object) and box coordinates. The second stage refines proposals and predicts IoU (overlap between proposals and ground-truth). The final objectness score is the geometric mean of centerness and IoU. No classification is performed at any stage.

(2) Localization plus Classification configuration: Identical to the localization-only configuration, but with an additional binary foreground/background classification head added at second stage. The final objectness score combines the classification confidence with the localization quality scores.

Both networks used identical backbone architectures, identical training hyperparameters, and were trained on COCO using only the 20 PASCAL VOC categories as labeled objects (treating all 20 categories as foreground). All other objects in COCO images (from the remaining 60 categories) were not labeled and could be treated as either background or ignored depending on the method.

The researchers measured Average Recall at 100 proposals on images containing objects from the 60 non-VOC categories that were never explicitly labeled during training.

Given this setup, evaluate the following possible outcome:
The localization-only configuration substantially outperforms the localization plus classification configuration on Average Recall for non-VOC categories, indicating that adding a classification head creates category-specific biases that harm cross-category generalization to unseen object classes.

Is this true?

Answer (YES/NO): YES